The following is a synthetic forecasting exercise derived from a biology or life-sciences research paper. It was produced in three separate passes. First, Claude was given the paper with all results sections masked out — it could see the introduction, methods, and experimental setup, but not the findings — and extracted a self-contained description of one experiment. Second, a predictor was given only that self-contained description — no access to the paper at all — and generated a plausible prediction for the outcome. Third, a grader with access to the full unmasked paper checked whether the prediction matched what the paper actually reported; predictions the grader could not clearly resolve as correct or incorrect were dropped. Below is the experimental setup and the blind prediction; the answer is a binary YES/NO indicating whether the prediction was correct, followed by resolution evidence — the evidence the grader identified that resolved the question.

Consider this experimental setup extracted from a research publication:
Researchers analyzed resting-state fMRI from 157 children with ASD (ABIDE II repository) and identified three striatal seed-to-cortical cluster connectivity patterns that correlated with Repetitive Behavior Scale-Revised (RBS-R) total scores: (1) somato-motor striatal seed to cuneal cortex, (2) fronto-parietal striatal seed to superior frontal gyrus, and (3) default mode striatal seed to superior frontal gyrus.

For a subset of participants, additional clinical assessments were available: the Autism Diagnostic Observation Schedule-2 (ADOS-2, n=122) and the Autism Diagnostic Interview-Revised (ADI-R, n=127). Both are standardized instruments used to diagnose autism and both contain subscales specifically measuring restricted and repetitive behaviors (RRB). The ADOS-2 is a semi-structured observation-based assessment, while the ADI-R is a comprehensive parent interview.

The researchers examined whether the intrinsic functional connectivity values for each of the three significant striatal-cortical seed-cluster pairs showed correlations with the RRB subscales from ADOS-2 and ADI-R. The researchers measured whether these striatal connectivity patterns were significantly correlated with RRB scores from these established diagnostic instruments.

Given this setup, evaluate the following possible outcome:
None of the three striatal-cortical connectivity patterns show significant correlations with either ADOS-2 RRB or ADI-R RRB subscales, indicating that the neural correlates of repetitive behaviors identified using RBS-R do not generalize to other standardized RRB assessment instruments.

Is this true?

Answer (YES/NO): NO